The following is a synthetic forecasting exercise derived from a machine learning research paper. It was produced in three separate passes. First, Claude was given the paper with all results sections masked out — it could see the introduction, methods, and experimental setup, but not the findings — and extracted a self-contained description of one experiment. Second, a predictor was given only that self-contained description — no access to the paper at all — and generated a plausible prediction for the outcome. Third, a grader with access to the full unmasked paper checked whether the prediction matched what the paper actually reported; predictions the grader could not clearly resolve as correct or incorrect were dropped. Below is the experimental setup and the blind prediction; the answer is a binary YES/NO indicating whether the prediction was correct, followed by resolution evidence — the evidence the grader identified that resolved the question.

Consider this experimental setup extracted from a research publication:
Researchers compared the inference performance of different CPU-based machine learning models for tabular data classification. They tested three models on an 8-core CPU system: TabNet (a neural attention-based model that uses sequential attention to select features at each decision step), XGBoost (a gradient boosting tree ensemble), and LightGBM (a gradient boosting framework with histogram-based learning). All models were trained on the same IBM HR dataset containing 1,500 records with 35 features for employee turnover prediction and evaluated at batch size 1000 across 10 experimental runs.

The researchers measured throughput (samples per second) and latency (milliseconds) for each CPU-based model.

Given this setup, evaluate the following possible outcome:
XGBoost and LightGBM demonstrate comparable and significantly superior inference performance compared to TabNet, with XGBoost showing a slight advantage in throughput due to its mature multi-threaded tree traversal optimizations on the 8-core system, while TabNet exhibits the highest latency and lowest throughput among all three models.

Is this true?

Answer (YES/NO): NO